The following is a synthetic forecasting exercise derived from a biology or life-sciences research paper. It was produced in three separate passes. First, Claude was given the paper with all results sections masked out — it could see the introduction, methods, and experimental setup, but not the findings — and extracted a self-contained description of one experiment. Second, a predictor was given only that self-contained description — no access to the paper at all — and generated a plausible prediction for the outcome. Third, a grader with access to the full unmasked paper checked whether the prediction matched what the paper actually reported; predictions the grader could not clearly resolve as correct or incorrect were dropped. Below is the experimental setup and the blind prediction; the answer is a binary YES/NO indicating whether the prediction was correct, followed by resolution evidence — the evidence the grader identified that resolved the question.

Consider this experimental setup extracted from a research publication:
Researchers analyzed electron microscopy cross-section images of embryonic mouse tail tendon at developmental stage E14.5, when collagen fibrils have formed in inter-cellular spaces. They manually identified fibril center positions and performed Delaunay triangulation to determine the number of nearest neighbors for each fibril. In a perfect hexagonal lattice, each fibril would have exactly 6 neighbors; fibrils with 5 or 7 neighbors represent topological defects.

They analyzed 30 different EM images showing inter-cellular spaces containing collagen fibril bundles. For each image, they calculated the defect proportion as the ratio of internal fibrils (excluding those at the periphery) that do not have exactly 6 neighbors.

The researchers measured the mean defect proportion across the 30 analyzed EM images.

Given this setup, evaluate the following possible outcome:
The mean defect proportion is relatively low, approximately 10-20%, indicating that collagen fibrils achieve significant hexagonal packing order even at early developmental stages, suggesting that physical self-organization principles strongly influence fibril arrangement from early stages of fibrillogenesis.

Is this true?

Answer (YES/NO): NO